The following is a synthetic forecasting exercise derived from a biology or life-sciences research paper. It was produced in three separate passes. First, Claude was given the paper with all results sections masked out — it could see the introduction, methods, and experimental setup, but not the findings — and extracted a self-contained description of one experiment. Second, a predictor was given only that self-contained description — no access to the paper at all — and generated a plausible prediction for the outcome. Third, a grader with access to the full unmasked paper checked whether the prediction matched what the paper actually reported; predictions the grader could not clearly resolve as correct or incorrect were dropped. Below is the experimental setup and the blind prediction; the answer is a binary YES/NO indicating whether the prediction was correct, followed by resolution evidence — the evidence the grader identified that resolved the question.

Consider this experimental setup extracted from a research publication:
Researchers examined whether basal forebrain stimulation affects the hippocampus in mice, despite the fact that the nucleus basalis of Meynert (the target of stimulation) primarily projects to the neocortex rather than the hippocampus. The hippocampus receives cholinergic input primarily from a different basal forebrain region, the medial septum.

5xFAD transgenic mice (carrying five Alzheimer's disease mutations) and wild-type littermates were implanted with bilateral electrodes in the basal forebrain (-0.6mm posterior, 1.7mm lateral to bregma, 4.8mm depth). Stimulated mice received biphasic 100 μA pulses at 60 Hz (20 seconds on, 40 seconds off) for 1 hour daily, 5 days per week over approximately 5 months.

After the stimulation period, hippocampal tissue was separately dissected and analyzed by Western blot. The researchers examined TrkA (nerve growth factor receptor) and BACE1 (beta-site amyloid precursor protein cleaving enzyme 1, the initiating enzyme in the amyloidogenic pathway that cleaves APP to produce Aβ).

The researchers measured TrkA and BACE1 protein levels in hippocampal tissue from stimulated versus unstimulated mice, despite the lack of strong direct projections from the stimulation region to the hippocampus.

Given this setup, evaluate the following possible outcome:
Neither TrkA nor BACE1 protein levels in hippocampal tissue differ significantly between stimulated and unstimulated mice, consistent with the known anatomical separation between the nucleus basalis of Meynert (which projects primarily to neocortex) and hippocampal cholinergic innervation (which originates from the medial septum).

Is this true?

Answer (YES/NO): NO